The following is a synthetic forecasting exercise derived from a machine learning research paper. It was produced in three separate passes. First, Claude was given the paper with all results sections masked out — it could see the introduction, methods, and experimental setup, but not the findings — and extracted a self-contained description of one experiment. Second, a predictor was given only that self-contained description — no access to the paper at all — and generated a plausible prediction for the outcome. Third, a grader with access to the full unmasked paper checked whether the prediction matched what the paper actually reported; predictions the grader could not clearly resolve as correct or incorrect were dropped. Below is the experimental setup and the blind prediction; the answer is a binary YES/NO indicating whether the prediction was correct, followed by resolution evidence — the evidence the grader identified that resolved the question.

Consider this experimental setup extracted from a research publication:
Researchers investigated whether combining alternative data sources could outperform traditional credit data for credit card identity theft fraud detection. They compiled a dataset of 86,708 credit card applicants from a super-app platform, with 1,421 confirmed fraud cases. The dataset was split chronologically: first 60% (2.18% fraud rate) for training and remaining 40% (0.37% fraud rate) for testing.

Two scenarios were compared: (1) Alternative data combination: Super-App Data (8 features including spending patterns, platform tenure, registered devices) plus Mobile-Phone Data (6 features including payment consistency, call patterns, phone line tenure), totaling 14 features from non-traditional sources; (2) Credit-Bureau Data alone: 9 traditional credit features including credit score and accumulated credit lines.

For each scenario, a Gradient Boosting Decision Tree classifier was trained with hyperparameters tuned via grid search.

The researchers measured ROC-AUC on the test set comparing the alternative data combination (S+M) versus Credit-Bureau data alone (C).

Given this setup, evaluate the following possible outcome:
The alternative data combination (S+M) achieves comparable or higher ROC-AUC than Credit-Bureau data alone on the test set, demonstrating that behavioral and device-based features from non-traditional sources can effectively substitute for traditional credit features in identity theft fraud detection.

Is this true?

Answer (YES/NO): YES